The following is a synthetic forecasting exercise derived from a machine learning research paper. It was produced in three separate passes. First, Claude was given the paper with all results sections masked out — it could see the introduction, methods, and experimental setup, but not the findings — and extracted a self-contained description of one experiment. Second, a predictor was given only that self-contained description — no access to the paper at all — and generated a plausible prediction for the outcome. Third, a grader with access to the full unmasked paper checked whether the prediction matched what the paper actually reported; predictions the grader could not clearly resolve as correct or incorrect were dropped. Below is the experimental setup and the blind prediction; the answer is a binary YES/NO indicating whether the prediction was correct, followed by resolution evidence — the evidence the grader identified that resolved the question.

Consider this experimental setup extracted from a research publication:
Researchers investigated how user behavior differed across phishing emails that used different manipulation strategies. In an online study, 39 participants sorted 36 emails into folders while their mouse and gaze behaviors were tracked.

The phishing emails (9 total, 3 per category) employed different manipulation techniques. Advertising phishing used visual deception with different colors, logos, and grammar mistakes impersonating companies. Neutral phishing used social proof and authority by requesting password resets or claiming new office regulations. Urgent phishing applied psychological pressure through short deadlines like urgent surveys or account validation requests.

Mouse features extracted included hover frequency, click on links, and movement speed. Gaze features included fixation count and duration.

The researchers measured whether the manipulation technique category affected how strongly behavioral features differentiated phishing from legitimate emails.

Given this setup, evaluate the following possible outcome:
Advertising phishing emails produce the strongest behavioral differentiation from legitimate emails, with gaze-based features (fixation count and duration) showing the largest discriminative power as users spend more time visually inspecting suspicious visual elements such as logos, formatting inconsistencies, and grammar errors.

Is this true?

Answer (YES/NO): NO